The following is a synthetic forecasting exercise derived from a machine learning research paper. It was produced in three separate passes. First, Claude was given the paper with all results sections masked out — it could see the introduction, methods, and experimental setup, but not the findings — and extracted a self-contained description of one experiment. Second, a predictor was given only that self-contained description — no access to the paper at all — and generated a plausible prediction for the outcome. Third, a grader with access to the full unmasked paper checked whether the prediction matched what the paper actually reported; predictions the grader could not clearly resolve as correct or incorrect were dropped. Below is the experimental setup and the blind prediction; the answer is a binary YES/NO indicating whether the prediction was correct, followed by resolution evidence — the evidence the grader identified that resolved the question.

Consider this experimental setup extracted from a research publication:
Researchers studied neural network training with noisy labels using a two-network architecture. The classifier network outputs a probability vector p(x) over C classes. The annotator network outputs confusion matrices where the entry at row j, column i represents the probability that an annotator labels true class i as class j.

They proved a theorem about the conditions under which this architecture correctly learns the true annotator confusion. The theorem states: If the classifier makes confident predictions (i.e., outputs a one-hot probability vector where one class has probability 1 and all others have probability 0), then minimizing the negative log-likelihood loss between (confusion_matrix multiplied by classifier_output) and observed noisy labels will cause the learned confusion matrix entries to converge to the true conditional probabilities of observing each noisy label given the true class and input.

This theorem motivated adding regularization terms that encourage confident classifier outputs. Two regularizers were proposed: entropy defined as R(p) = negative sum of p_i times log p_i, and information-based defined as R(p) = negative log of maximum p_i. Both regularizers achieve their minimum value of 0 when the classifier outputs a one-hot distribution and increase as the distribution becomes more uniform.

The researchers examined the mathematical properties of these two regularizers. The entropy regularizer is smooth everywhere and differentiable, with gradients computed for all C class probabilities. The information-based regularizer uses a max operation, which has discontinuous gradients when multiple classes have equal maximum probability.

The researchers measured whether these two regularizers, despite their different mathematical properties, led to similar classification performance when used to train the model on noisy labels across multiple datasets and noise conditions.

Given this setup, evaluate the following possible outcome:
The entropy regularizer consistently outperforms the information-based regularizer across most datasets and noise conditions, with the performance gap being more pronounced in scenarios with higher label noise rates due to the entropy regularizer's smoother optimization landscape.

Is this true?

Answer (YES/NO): NO